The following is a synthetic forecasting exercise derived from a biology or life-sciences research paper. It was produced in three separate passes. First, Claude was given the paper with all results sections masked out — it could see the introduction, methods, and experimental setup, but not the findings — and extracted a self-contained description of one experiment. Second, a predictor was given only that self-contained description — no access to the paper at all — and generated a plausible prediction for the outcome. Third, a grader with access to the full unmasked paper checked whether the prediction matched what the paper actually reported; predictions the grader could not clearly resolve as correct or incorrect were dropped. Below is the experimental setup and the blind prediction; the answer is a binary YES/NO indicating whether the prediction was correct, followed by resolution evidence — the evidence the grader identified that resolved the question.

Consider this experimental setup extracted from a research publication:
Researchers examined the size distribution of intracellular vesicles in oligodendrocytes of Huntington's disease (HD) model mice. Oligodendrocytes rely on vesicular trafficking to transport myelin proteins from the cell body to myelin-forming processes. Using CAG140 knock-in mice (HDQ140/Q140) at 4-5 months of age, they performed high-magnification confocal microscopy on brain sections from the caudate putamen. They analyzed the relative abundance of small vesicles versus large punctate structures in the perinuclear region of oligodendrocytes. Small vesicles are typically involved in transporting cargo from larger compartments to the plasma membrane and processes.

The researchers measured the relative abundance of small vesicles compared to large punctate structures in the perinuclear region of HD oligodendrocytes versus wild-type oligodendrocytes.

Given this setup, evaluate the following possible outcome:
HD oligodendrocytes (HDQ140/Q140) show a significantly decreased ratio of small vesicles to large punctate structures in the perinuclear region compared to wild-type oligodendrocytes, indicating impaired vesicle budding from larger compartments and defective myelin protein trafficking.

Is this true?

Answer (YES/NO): YES